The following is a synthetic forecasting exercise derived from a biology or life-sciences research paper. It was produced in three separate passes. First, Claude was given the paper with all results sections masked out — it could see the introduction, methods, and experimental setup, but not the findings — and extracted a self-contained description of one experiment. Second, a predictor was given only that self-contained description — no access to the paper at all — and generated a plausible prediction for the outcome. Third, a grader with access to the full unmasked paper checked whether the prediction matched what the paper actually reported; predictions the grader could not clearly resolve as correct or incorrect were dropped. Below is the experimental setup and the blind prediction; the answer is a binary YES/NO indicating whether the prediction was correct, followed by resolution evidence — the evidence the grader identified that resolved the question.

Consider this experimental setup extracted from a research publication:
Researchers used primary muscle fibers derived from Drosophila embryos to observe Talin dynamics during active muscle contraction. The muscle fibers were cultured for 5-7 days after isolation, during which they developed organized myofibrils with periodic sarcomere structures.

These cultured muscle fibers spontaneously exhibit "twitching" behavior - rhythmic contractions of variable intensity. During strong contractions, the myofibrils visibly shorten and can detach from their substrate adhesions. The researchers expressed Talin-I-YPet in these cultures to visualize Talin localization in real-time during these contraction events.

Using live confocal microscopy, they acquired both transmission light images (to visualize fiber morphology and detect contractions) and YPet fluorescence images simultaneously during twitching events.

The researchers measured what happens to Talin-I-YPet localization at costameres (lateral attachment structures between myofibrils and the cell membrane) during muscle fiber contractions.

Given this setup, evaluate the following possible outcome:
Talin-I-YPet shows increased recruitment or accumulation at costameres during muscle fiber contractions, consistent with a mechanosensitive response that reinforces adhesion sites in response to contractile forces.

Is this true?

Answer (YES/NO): NO